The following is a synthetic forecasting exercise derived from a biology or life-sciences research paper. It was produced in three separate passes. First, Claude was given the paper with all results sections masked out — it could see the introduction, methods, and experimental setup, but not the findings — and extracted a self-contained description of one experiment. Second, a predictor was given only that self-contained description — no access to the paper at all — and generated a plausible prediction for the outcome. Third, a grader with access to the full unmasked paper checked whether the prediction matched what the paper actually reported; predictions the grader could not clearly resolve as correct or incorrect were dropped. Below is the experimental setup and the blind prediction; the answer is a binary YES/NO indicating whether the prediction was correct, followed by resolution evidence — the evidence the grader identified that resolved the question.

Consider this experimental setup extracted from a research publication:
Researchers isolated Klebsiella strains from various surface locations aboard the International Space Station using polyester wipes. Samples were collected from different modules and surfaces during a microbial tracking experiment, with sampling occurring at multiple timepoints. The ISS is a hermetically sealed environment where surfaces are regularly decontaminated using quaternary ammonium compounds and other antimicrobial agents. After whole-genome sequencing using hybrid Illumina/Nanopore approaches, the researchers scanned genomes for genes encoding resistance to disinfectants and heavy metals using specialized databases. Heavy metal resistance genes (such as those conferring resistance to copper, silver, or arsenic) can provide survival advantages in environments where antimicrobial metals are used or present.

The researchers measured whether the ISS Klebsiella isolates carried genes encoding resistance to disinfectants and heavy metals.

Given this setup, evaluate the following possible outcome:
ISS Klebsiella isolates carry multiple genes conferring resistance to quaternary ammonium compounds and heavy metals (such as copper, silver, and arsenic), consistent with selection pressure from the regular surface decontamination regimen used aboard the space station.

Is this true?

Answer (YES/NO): YES